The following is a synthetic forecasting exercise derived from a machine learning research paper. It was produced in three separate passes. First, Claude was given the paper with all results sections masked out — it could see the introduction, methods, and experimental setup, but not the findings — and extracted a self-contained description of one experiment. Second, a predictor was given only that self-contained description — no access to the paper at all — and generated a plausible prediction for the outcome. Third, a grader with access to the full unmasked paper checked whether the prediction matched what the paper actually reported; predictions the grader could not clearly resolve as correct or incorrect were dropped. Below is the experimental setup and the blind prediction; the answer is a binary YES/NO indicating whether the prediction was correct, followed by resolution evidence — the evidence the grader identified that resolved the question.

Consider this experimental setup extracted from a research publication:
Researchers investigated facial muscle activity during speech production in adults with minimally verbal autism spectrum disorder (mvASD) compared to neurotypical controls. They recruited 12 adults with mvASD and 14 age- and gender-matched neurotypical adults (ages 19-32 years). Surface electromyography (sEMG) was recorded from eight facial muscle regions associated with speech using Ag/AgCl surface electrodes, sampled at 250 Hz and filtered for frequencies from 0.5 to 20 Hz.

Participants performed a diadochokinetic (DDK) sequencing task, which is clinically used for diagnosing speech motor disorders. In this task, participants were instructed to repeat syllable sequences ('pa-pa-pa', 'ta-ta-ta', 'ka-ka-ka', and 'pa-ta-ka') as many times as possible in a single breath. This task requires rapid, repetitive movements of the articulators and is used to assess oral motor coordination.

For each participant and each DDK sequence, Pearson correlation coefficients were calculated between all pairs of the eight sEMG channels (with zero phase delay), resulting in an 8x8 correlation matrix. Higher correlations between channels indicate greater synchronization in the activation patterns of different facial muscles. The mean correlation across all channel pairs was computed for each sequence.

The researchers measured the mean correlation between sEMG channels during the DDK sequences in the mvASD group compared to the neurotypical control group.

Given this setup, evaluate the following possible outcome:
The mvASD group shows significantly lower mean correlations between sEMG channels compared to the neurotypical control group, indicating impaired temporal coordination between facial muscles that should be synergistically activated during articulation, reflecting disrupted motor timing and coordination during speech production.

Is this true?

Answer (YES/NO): NO